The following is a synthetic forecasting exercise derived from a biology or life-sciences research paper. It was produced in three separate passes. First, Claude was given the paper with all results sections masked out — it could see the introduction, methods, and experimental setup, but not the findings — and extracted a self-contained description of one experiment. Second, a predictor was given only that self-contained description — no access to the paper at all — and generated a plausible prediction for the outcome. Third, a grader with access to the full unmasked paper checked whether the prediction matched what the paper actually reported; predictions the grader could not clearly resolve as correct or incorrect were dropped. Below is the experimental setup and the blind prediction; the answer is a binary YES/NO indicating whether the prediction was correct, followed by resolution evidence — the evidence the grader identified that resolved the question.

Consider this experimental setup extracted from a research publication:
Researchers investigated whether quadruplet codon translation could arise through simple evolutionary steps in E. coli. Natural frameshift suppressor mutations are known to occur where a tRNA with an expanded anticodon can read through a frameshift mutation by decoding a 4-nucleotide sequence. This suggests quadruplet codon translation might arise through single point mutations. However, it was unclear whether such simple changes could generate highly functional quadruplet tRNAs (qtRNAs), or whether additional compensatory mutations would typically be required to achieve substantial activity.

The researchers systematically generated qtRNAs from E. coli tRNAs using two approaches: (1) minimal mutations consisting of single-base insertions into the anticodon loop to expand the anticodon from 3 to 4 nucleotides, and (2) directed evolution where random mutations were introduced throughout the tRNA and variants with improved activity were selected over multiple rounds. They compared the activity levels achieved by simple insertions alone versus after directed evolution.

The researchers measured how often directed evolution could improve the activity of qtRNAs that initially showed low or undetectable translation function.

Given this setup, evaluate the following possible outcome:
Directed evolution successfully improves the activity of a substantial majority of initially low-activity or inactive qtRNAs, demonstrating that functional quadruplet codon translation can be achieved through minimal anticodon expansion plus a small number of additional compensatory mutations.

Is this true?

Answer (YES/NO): YES